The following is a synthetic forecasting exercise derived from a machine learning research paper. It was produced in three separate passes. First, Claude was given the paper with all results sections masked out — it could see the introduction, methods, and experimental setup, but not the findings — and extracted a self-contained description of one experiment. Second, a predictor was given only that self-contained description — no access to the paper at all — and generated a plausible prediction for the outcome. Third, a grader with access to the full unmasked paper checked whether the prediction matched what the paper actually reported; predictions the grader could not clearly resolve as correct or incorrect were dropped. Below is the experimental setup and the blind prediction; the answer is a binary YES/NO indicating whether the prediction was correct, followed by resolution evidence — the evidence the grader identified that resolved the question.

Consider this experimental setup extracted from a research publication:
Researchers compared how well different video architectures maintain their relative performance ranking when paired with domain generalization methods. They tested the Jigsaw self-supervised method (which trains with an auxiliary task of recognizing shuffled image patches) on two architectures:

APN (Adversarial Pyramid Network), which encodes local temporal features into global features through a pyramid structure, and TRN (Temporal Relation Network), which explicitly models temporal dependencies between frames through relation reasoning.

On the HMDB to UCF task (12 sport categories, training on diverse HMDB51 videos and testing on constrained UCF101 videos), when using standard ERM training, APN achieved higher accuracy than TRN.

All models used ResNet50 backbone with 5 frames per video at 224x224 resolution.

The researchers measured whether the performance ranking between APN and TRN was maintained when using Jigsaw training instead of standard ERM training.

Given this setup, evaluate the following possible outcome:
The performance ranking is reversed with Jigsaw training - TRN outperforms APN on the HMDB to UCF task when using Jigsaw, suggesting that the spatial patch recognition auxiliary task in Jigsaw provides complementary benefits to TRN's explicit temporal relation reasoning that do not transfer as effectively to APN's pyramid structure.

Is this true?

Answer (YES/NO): NO